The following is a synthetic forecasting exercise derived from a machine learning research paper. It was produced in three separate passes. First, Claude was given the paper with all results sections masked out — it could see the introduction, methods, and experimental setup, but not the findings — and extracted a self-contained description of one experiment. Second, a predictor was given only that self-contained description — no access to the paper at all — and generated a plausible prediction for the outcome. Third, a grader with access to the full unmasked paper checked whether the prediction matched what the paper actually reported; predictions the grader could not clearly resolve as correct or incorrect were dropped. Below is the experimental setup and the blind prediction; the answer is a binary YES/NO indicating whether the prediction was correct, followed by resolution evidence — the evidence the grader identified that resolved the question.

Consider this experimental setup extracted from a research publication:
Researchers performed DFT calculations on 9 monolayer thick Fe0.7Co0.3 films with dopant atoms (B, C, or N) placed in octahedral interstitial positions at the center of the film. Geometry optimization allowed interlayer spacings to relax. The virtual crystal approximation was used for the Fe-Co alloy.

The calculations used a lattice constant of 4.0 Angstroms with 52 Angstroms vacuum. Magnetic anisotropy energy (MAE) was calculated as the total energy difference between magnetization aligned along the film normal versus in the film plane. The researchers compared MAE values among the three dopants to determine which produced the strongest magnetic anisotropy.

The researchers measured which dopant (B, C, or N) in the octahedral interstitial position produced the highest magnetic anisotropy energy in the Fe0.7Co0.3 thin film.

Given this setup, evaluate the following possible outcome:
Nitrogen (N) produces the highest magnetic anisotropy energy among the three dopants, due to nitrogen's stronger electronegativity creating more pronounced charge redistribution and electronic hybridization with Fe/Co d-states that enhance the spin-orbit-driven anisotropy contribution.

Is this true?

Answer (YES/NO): YES